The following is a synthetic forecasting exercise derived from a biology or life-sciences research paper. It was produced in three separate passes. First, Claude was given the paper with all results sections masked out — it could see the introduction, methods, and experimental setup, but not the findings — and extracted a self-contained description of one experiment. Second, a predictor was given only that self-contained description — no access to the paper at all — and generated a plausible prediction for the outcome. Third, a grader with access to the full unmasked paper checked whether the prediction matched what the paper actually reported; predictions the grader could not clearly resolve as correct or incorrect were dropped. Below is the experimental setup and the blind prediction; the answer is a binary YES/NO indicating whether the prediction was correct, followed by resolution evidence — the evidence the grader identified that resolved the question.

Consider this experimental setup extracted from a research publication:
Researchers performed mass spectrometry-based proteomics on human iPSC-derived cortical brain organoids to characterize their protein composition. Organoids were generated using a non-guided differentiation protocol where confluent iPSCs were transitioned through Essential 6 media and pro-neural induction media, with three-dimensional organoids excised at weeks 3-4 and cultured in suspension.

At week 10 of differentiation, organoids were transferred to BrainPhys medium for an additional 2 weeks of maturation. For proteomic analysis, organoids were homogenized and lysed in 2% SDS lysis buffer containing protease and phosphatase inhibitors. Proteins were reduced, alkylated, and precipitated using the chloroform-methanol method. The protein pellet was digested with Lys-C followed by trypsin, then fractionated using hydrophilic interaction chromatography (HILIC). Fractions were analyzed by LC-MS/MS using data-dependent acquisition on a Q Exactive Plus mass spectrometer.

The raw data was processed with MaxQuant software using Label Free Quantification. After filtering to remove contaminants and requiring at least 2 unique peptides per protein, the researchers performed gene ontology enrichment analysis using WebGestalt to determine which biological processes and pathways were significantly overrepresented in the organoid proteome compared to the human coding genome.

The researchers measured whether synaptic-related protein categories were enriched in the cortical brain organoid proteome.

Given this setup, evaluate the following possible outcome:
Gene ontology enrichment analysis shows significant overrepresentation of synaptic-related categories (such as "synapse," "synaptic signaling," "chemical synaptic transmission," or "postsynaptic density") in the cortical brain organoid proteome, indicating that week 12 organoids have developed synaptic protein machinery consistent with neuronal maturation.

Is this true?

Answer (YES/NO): YES